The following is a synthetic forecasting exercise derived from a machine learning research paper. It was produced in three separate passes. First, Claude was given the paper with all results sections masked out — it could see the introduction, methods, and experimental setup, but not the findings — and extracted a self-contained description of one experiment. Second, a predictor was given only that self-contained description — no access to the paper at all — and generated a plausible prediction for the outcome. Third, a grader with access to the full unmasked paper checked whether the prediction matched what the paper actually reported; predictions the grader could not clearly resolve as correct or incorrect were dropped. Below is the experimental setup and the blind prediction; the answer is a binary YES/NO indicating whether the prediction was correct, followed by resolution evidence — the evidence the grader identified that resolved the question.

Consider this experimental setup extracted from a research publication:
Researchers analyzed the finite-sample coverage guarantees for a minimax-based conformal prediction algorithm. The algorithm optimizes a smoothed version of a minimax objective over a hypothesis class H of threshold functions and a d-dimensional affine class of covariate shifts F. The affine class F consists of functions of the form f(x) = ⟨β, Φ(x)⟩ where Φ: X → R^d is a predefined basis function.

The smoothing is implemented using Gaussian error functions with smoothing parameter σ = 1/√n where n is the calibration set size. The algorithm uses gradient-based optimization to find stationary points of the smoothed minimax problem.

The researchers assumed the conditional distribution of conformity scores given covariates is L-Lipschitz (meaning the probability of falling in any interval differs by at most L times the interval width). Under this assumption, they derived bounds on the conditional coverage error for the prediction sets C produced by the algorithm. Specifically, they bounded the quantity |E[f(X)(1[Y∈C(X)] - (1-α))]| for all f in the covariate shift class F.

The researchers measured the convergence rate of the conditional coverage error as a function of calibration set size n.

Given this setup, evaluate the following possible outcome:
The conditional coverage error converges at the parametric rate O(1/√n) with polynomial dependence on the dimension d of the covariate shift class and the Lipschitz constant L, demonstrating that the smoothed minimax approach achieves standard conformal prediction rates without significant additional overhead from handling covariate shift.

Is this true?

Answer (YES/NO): NO